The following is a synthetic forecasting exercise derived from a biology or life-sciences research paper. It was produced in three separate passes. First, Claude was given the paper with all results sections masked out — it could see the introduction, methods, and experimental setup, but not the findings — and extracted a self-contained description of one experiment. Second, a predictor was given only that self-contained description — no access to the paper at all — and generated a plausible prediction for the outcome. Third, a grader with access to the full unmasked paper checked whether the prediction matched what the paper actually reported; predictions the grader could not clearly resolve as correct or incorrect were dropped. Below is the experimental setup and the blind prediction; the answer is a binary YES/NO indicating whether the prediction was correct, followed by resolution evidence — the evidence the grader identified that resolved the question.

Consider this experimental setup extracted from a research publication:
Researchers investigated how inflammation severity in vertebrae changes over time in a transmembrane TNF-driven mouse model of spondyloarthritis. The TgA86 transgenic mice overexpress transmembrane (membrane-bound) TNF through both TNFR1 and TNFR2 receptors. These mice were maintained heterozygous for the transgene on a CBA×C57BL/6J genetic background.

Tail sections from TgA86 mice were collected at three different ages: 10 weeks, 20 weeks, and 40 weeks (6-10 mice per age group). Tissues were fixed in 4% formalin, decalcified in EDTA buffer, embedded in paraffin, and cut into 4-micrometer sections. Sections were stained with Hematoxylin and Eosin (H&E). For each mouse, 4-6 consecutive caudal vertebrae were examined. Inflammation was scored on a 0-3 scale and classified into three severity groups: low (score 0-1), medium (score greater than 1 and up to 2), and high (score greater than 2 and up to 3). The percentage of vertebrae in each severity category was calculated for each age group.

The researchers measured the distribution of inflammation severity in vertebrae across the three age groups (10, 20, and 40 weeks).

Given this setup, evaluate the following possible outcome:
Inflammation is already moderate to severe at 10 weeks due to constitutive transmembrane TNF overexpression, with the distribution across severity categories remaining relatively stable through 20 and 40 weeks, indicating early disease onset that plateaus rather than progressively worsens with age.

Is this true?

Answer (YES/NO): NO